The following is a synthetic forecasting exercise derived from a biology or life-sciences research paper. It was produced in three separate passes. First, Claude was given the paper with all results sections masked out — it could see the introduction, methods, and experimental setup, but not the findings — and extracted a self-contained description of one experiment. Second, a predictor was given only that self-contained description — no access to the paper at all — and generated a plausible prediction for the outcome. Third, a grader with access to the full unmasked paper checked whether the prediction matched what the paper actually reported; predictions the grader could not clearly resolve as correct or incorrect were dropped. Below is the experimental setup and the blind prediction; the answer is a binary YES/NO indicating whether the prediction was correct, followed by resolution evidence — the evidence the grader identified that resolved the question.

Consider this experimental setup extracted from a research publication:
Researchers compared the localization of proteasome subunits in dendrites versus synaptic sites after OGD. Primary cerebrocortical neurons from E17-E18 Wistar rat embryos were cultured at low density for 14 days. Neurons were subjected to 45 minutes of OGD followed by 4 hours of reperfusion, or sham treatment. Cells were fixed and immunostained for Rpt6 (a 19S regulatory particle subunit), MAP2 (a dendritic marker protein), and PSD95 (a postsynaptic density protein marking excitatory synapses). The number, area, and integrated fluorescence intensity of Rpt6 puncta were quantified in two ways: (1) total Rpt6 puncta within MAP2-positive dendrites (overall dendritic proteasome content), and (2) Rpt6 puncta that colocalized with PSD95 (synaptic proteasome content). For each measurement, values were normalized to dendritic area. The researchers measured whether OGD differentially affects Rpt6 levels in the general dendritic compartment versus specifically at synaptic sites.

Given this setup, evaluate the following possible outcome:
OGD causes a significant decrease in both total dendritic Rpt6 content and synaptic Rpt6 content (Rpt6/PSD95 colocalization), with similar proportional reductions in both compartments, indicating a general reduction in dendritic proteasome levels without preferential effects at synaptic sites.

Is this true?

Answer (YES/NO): NO